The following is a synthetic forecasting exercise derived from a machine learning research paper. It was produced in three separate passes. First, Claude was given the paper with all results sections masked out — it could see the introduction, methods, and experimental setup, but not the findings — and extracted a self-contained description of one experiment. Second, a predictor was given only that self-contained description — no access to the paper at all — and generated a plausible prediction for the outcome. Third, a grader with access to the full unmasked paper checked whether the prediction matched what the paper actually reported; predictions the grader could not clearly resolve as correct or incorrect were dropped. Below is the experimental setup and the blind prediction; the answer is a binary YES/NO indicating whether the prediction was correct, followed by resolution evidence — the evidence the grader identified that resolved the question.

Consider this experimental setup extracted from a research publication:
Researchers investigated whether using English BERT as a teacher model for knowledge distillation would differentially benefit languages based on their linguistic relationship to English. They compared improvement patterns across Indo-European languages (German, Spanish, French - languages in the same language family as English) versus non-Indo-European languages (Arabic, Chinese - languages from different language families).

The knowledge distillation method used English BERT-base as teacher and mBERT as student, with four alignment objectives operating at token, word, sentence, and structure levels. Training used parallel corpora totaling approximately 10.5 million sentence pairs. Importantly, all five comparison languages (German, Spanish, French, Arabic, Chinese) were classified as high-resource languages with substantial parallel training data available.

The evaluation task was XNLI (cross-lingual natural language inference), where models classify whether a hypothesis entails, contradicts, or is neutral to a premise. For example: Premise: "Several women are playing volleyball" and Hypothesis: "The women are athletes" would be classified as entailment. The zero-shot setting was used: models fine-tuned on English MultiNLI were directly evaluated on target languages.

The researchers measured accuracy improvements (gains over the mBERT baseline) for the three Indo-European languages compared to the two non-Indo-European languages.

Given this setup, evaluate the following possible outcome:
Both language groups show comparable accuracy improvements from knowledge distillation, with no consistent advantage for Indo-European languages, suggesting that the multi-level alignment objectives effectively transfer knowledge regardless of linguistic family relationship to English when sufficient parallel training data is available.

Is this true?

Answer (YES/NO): YES